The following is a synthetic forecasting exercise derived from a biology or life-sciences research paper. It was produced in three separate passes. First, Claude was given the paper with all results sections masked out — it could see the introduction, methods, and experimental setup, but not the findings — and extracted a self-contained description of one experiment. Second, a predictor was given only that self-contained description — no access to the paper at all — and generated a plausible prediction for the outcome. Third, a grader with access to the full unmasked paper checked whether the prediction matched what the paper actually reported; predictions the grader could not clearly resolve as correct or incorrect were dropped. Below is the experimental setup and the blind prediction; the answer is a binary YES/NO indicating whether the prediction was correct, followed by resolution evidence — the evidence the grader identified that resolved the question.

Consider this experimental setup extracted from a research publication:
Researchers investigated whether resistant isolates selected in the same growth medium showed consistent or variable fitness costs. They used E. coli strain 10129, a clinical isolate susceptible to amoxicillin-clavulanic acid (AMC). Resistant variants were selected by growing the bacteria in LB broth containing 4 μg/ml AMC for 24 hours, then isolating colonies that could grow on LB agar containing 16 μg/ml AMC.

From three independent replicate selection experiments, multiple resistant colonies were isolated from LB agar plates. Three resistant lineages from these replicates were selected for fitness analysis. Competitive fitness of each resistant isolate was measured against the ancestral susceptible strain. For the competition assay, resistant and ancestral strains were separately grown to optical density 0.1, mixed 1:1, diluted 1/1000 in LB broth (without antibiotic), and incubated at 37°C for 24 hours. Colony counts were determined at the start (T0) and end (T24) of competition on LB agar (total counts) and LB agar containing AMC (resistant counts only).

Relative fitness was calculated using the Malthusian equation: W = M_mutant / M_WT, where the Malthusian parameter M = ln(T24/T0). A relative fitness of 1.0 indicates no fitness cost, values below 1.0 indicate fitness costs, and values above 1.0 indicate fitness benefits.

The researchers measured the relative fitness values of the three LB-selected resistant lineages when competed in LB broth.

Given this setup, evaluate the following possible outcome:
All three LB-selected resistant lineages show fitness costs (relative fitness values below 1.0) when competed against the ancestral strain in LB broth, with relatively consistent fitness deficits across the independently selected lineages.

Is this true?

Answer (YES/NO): NO